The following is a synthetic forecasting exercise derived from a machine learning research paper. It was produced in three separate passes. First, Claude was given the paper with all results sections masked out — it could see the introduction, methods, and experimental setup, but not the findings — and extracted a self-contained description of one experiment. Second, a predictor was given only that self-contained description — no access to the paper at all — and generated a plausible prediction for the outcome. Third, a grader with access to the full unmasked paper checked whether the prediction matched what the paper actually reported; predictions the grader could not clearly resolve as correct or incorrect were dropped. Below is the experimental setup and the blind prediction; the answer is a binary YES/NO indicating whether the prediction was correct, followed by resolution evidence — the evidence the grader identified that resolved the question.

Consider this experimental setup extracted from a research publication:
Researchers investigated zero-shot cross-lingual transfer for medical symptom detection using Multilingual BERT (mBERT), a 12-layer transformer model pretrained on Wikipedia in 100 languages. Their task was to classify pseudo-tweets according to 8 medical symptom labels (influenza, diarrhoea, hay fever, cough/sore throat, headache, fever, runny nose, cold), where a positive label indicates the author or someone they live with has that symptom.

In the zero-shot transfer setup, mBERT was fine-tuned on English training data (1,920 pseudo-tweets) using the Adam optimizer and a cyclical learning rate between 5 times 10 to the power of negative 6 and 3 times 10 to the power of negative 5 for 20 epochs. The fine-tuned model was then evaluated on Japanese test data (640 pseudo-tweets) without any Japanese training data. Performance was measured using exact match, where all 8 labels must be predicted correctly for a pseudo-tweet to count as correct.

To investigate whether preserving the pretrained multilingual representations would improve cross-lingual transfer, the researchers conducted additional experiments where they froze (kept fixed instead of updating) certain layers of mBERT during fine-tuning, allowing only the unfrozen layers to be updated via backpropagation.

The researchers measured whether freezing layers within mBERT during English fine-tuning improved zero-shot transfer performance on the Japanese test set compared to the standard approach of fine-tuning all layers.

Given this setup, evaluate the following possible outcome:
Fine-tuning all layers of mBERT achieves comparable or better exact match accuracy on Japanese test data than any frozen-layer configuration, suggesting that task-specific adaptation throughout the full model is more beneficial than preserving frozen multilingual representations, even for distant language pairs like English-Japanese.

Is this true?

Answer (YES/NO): YES